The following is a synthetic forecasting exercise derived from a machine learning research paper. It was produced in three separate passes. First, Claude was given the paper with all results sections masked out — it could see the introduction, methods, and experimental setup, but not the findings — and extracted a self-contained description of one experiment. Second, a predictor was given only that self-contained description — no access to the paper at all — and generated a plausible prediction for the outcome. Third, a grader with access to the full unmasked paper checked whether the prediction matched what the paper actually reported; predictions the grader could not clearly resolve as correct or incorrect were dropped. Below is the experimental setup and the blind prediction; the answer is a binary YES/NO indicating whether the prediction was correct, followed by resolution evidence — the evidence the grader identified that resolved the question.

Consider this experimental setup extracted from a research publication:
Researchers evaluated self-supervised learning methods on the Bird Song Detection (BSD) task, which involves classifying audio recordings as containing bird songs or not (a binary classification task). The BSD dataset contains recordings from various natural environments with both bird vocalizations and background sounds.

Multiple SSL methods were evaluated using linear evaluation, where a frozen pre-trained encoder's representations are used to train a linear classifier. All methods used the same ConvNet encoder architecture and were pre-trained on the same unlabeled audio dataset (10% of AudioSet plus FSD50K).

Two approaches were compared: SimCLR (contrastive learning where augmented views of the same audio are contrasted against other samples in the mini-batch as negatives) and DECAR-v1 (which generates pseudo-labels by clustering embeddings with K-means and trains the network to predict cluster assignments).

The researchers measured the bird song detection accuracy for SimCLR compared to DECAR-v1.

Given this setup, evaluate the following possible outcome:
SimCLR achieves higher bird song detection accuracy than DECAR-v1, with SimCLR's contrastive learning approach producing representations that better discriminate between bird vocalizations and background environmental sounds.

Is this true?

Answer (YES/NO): NO